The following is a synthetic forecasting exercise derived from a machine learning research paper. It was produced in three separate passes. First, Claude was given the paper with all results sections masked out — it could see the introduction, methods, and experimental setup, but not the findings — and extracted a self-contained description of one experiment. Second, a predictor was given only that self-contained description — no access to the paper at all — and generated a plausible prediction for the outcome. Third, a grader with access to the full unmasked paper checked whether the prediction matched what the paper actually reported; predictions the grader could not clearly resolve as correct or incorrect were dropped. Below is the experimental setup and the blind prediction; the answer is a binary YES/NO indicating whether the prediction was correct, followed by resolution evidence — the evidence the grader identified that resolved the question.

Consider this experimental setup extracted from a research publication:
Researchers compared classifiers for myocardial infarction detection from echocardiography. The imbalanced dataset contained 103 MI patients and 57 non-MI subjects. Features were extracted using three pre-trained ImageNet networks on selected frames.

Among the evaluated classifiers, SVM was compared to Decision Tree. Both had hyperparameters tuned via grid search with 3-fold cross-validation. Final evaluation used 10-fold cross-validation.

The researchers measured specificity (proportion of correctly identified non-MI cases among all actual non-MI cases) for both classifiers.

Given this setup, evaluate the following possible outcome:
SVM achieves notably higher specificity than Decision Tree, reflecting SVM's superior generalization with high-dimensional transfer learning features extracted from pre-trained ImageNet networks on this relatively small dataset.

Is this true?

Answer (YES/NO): NO